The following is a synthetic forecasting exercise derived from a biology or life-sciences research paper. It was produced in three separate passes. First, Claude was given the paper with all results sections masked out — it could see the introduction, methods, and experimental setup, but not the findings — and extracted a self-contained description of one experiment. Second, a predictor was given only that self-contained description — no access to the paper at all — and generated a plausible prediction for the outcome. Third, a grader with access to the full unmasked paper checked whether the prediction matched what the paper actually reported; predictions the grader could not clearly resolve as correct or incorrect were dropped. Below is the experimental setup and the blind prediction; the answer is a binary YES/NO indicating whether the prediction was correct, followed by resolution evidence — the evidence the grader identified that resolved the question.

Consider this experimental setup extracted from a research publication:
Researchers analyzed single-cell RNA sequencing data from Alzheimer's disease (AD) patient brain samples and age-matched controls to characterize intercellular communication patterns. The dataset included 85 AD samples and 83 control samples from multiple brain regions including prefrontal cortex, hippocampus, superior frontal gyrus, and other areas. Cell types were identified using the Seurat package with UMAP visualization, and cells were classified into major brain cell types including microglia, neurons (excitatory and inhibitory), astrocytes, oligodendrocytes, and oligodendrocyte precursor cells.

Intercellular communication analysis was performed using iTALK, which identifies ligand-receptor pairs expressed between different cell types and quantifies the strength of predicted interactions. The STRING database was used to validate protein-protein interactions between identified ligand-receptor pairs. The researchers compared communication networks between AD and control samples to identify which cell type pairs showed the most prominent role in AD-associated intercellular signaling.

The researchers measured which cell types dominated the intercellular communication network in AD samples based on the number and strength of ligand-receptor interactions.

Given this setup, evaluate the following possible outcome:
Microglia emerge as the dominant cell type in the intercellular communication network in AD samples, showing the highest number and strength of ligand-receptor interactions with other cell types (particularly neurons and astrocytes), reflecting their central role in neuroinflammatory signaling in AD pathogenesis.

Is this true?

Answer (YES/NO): NO